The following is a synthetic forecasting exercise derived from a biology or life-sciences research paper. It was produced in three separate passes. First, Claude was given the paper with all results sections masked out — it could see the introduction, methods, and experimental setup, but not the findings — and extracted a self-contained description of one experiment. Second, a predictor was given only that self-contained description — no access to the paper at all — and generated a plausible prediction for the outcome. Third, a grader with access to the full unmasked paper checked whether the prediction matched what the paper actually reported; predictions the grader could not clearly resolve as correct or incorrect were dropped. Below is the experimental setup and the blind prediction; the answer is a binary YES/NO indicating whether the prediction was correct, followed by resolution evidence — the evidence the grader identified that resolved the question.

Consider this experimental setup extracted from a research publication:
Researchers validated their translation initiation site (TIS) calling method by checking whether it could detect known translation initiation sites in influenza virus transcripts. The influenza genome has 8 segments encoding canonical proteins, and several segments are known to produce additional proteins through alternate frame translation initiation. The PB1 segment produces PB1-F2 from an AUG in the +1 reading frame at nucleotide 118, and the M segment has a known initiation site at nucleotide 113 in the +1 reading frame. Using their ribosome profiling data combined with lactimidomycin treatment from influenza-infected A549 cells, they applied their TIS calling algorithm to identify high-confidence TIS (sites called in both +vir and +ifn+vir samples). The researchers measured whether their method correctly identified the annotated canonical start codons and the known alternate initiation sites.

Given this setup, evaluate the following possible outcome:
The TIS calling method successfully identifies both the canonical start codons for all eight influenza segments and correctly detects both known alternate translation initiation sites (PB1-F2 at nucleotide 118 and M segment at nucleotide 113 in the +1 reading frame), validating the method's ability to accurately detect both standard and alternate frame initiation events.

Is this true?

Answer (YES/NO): NO